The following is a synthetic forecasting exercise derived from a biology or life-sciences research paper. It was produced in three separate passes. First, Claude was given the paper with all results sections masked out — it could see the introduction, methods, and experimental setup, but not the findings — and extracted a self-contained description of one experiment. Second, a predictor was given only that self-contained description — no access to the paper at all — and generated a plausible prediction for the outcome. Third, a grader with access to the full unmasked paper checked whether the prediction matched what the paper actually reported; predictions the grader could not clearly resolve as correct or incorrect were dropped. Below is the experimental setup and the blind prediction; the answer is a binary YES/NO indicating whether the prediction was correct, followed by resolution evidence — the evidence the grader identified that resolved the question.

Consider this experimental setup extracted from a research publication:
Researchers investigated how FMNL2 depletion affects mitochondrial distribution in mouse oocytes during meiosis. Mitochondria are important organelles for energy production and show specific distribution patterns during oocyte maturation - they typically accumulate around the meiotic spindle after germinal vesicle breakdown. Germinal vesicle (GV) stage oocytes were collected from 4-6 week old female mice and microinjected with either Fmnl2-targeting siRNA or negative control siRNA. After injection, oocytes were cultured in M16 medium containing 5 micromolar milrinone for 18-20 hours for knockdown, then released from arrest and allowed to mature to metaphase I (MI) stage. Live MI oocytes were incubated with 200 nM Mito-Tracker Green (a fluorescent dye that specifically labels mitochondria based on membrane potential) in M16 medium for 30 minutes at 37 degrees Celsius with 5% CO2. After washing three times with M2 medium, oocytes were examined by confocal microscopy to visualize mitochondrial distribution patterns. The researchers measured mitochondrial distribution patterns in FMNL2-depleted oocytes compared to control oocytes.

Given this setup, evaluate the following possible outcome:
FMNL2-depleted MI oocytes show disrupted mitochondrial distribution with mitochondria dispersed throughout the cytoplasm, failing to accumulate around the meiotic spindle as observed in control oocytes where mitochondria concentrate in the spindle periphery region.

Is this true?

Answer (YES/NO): NO